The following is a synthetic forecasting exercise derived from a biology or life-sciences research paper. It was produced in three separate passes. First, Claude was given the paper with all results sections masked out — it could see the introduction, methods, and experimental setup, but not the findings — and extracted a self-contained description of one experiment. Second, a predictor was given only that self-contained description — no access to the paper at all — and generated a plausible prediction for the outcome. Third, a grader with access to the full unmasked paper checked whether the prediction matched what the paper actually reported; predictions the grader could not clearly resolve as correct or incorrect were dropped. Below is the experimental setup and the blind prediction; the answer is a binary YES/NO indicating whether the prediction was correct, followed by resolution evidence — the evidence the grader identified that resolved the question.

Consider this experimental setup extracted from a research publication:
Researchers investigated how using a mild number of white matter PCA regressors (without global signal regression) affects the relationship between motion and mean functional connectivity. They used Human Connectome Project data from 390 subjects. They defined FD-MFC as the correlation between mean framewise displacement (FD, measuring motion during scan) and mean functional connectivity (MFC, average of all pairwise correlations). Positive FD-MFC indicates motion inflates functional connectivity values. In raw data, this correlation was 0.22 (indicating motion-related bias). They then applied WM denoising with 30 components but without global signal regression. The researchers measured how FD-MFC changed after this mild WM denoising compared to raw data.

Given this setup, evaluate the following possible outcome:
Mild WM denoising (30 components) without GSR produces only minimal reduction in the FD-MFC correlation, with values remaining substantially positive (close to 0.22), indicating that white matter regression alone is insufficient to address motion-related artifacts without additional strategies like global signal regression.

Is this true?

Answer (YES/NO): NO